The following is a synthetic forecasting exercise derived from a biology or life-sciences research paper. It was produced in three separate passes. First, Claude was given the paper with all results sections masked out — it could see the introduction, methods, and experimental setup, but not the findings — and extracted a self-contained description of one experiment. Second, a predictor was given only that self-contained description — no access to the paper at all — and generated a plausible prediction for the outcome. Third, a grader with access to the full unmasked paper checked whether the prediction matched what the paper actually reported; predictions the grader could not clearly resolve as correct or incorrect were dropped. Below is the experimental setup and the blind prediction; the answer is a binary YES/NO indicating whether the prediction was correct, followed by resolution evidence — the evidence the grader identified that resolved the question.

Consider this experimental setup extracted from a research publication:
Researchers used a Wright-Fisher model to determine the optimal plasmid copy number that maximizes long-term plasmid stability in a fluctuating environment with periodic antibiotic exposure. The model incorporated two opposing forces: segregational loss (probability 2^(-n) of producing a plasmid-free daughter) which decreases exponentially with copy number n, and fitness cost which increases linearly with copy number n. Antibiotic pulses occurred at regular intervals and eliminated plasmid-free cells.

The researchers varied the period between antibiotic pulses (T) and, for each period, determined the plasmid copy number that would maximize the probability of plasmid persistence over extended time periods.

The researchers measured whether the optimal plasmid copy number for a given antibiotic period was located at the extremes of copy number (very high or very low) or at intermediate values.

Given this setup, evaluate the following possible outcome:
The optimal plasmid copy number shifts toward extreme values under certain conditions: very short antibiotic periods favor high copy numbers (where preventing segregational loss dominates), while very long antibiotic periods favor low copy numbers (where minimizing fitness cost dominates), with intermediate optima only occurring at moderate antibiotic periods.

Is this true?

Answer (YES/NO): NO